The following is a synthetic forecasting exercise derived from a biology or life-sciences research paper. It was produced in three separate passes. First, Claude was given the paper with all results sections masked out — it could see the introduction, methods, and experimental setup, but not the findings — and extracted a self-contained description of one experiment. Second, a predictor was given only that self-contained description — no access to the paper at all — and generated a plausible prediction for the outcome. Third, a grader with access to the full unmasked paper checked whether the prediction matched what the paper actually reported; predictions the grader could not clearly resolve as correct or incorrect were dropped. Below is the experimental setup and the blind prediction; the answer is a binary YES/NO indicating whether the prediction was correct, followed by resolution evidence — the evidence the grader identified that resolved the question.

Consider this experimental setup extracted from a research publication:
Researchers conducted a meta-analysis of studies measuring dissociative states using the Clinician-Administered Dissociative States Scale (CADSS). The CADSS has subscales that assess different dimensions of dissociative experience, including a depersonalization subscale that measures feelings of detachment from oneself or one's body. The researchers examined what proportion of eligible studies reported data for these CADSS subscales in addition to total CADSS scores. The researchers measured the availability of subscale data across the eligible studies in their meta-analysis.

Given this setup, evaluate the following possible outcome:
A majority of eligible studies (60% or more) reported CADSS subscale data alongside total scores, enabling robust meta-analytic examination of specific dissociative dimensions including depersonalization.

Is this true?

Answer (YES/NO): NO